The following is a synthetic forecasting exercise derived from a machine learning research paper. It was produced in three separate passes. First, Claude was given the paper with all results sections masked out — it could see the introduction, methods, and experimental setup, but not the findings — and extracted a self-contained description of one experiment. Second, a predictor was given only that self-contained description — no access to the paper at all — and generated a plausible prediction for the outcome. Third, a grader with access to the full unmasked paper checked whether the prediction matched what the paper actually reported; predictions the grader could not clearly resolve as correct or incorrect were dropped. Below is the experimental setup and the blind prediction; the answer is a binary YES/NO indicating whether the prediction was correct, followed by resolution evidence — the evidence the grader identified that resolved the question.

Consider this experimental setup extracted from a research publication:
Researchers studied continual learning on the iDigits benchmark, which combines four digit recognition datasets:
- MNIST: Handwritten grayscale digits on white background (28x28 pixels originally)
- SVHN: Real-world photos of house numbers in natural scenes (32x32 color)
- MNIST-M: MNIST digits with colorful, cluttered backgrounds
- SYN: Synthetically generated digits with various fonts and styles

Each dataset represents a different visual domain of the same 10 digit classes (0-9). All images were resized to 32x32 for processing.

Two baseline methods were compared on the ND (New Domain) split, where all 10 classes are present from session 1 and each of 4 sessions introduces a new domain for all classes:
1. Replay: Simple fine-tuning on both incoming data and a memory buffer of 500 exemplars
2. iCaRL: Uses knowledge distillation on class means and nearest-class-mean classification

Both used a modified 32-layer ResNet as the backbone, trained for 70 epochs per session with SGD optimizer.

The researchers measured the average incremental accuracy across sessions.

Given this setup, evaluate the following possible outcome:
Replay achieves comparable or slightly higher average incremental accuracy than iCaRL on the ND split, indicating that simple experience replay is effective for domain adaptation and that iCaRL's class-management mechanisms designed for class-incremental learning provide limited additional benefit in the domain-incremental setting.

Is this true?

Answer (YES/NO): NO